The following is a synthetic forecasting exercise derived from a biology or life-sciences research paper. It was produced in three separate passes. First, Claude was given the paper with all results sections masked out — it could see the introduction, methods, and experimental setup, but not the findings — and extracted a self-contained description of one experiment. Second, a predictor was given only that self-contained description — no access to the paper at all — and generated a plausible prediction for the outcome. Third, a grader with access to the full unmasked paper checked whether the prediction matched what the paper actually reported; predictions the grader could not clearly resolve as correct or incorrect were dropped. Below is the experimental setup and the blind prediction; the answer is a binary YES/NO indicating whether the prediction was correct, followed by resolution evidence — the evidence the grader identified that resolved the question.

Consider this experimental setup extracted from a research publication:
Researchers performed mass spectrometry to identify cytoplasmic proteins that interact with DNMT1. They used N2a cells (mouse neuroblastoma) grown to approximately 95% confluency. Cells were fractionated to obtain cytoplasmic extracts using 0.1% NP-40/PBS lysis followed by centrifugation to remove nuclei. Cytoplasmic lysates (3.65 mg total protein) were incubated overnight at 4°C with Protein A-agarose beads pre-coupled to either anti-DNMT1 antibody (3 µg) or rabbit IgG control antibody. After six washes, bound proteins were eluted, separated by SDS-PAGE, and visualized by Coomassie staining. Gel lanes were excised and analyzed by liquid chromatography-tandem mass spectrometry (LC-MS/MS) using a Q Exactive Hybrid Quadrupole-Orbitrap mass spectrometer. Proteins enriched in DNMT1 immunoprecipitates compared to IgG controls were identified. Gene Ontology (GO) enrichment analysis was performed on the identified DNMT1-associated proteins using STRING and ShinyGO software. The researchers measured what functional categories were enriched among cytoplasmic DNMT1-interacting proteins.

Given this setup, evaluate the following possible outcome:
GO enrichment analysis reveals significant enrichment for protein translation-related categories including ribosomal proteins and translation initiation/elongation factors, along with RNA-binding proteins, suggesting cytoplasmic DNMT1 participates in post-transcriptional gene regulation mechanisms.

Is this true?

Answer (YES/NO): NO